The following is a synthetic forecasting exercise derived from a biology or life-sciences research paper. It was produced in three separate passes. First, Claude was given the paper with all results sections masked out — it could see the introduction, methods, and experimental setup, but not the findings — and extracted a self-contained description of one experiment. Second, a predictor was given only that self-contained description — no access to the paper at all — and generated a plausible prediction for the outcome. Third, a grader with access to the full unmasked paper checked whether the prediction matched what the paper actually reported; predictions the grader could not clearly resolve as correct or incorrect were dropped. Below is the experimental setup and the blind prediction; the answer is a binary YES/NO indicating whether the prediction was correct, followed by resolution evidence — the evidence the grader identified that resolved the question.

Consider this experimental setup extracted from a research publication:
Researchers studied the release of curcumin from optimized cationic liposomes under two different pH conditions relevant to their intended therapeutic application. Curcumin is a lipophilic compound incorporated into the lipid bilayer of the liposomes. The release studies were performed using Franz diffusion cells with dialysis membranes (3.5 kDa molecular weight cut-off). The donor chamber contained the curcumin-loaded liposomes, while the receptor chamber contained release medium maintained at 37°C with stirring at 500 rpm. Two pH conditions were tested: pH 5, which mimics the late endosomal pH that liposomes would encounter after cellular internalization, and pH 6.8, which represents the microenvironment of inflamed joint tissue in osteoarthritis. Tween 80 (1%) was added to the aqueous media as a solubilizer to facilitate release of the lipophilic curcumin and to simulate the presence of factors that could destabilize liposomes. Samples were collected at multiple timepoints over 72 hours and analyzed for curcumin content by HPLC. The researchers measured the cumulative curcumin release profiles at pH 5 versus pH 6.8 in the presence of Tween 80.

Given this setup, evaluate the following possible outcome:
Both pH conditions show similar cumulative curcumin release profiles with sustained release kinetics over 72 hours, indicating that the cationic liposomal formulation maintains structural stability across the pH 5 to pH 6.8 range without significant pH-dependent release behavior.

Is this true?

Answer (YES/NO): NO